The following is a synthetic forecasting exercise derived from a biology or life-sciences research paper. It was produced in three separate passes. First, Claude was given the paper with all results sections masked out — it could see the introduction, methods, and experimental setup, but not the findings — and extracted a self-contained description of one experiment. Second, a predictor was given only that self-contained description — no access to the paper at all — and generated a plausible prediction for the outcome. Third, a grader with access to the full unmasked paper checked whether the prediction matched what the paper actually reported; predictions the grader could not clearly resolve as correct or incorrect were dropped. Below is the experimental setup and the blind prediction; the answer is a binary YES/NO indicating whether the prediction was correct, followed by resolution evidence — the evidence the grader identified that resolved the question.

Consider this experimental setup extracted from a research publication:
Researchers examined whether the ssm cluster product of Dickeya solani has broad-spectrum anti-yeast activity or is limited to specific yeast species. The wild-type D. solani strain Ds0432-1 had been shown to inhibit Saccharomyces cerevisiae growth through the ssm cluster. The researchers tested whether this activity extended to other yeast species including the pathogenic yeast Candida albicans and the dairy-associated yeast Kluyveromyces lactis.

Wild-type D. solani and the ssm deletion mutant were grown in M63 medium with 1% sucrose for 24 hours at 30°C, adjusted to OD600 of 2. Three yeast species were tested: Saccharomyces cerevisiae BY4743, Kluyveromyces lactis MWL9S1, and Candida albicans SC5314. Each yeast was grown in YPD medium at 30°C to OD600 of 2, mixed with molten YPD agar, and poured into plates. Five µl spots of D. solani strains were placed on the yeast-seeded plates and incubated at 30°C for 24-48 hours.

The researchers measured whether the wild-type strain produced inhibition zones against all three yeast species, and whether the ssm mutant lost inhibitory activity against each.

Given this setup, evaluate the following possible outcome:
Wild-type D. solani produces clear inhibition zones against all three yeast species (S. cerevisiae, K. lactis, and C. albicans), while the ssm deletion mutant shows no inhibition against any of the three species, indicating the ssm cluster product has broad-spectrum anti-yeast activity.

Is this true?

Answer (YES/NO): NO